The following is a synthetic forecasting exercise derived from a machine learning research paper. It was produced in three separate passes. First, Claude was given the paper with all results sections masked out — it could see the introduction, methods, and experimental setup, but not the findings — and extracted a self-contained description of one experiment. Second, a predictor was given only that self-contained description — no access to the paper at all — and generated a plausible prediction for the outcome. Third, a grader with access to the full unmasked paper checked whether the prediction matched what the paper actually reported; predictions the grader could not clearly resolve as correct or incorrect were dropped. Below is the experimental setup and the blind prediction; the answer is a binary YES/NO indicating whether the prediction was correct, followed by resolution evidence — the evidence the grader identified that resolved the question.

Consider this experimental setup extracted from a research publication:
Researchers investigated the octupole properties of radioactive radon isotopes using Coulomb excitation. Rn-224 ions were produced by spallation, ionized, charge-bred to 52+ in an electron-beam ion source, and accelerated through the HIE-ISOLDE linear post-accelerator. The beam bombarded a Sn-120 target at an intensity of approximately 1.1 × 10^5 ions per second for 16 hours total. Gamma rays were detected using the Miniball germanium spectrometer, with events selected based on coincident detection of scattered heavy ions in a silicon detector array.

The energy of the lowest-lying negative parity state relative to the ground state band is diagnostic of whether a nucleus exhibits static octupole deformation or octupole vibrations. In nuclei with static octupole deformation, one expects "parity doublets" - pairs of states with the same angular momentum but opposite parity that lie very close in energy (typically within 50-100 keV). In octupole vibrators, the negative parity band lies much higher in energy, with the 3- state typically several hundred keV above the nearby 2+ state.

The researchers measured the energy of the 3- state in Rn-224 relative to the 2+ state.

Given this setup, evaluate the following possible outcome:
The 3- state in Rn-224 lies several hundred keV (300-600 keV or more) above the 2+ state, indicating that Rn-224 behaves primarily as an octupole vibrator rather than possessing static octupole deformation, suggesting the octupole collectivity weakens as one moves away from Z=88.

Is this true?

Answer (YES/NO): YES